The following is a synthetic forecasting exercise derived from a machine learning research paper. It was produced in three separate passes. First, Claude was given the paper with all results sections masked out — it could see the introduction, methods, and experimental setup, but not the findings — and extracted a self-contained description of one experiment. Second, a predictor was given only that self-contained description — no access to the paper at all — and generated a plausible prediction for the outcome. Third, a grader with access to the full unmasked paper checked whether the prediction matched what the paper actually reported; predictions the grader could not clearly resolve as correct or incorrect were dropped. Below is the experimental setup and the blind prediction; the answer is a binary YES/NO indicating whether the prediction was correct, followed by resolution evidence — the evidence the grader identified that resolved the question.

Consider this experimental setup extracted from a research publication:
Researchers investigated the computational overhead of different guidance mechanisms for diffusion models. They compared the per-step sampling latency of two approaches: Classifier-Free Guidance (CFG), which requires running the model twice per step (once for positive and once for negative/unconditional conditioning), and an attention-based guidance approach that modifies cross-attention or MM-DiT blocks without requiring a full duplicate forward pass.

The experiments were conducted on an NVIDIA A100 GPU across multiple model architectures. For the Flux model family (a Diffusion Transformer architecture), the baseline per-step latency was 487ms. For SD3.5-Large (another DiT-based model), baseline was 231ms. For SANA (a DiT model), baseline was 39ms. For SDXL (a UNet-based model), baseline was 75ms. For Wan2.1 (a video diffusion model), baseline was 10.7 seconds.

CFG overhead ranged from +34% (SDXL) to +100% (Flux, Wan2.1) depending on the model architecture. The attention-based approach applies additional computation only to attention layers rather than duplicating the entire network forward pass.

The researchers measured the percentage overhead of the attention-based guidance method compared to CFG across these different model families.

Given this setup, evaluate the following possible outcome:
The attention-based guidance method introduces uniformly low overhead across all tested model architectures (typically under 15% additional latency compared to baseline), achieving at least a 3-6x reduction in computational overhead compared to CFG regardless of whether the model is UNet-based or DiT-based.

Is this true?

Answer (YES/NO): NO